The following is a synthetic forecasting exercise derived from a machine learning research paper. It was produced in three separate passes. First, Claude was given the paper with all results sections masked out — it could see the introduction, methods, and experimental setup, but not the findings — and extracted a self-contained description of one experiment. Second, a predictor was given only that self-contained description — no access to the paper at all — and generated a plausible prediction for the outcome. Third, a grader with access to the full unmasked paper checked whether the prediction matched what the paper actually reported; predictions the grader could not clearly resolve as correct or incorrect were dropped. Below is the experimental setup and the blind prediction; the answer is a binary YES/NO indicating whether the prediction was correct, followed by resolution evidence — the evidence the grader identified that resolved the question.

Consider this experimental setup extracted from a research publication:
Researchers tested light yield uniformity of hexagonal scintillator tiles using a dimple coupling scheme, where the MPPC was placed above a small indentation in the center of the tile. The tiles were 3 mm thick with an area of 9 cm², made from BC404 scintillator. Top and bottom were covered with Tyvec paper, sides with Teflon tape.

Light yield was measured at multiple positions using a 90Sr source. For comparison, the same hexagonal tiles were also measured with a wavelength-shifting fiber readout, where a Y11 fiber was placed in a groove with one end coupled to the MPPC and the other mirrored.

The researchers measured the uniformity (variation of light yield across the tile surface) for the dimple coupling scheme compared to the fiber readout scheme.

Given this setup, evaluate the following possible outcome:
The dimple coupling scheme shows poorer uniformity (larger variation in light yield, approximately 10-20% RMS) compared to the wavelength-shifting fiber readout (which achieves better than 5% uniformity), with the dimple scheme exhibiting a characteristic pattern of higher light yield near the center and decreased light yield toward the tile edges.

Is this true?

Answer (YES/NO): NO